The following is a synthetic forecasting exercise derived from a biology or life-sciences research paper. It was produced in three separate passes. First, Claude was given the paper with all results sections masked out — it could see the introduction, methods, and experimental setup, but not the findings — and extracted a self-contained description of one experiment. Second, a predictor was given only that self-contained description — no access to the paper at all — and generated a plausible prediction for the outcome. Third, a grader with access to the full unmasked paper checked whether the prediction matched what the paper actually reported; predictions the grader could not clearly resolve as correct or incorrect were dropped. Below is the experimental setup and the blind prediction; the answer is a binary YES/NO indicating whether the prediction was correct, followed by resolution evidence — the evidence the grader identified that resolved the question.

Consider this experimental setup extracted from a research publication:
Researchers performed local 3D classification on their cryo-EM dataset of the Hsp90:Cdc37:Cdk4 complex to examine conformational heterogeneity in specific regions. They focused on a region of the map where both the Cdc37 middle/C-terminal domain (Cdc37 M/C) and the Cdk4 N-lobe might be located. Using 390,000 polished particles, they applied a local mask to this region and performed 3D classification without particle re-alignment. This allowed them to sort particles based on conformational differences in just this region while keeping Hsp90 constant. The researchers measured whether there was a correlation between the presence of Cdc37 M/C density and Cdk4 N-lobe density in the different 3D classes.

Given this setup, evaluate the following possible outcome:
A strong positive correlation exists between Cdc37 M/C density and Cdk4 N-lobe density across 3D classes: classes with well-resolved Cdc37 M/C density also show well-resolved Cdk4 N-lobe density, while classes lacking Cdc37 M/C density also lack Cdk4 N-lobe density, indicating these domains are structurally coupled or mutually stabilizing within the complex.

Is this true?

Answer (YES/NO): NO